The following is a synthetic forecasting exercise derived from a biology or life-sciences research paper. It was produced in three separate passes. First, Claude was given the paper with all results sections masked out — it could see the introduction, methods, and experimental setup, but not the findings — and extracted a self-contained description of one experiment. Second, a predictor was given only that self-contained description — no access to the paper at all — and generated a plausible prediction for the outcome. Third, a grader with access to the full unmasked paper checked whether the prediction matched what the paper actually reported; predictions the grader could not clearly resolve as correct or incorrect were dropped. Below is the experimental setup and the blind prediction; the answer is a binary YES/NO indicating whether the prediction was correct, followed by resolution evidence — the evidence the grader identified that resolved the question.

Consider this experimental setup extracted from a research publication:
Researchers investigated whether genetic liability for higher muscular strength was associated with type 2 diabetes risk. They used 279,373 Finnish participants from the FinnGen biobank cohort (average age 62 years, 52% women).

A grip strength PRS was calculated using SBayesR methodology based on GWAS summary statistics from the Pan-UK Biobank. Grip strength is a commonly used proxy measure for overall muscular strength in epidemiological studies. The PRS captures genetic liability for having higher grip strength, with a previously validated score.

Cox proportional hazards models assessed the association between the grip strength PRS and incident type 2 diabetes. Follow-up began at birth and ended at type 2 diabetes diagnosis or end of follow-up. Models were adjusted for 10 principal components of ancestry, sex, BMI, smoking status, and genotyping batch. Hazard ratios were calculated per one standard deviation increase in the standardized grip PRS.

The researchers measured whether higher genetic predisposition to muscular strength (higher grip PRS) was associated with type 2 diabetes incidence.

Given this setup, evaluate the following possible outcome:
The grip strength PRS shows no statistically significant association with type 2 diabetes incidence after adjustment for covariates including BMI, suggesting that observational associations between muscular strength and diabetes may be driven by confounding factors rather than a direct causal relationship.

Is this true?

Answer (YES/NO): NO